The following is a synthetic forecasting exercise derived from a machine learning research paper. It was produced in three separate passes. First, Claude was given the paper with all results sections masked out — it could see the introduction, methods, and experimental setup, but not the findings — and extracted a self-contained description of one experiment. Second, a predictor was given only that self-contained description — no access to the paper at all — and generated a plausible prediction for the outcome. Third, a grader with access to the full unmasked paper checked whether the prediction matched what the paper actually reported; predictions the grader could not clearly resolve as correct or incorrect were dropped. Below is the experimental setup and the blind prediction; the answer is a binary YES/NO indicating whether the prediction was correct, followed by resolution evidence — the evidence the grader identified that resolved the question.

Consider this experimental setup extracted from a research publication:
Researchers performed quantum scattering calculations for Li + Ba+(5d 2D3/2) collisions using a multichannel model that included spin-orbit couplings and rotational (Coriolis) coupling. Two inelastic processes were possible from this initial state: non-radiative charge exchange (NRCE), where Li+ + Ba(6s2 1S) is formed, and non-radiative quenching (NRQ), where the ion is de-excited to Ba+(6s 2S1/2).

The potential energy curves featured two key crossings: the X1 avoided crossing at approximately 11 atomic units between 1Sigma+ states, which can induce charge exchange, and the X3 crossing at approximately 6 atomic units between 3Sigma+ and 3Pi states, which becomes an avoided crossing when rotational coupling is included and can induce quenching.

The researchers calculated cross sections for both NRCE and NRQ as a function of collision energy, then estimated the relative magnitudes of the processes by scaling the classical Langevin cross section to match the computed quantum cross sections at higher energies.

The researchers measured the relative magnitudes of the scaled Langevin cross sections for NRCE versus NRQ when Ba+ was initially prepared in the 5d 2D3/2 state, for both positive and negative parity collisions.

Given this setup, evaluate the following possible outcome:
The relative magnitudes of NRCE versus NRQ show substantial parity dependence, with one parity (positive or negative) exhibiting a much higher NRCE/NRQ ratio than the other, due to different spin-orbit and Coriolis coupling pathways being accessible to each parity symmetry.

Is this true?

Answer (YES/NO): NO